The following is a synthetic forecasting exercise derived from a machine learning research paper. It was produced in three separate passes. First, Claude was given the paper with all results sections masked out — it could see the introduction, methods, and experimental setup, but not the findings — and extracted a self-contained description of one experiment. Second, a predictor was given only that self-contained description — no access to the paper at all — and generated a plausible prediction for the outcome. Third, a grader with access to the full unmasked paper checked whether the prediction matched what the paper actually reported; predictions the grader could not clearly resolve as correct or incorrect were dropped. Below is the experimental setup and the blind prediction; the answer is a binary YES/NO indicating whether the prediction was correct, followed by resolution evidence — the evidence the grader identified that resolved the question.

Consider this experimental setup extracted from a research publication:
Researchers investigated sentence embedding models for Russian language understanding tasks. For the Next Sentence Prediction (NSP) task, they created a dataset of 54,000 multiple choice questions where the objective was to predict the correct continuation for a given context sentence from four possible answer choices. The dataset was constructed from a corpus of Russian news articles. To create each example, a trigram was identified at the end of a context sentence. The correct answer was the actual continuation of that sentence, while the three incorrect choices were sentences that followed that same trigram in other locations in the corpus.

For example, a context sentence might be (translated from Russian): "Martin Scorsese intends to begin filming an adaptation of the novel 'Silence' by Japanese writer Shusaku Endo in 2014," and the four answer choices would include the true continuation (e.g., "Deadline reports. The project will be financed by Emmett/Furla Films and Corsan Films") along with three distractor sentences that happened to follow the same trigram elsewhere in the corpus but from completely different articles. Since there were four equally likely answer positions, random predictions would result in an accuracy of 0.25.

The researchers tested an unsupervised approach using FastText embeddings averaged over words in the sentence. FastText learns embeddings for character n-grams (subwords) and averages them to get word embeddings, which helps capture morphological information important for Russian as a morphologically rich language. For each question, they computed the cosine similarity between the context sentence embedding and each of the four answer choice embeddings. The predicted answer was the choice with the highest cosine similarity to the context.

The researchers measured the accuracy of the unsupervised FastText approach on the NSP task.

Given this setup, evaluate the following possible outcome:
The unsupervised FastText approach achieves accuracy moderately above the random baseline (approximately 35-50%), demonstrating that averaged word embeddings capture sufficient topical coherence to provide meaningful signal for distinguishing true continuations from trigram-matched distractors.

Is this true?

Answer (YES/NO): NO